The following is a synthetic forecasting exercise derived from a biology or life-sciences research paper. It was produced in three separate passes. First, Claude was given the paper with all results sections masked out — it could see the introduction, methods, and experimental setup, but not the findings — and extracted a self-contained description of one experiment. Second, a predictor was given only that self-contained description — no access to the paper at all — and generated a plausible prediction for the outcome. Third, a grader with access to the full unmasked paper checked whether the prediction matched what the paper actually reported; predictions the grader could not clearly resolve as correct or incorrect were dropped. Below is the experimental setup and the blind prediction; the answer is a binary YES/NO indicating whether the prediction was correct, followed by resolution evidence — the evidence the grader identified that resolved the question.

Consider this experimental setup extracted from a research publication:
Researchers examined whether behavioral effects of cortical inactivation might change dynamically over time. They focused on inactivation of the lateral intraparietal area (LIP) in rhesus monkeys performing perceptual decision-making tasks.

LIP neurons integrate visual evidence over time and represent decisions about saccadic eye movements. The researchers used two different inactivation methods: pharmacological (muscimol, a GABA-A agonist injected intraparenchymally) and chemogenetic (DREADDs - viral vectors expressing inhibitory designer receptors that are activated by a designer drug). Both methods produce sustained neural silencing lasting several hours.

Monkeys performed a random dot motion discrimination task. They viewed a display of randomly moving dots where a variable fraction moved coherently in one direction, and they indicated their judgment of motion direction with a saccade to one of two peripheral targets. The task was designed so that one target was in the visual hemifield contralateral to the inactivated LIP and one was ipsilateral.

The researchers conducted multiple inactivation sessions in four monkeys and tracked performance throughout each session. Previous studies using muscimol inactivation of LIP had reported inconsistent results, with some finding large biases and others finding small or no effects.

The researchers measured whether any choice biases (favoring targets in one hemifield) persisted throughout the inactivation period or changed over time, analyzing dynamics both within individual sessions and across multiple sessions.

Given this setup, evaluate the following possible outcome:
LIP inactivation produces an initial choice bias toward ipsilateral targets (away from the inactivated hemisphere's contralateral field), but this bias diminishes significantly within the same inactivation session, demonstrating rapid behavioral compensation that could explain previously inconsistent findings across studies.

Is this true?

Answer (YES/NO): YES